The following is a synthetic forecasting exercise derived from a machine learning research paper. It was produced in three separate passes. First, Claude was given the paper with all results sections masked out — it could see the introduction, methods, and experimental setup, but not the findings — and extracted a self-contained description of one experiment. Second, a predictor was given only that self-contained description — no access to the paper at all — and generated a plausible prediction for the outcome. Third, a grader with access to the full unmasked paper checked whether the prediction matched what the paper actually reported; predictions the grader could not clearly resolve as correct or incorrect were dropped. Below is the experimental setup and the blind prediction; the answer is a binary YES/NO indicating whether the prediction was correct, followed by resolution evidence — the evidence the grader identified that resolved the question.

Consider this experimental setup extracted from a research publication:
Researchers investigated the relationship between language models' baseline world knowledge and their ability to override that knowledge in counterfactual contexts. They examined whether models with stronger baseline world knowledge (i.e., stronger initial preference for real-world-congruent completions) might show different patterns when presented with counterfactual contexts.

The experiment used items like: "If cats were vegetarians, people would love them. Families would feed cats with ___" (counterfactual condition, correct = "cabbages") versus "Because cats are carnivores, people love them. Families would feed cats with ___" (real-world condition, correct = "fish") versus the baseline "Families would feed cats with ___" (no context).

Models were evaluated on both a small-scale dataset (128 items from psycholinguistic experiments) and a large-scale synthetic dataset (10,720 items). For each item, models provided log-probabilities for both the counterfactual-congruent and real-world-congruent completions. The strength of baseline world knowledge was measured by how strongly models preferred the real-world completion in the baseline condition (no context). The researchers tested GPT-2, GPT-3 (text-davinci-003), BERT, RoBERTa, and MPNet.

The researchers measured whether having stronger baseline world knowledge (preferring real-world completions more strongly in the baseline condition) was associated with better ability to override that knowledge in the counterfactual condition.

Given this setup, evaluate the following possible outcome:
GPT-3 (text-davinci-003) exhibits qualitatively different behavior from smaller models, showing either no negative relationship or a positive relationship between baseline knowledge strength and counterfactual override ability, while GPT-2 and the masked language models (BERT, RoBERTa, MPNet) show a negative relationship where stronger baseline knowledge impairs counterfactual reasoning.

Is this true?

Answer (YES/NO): NO